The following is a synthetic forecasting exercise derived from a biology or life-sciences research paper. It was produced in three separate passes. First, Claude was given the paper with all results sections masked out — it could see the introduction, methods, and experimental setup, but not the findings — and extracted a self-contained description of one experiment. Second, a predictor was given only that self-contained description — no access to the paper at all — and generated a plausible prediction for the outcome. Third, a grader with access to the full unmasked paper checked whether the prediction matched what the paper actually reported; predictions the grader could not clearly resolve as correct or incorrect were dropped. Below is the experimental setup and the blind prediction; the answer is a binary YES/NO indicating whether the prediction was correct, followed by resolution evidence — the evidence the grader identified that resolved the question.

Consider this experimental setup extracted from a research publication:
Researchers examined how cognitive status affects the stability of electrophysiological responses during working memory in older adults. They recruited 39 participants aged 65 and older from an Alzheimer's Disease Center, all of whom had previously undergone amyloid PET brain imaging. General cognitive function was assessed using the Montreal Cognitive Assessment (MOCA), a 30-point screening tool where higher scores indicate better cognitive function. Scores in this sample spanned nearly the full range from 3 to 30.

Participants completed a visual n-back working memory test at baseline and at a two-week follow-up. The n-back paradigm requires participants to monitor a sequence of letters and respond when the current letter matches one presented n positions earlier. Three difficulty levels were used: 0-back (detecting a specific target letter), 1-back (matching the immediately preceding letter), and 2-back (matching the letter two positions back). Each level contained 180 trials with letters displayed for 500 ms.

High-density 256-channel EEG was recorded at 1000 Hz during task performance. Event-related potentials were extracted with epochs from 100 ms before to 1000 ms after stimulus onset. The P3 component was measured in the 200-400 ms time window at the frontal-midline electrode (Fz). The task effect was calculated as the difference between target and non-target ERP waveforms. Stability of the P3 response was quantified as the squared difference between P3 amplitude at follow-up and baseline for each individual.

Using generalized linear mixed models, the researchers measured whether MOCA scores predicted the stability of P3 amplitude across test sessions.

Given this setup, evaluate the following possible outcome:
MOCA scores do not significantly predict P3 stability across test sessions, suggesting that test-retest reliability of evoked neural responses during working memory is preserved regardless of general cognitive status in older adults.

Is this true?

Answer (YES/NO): NO